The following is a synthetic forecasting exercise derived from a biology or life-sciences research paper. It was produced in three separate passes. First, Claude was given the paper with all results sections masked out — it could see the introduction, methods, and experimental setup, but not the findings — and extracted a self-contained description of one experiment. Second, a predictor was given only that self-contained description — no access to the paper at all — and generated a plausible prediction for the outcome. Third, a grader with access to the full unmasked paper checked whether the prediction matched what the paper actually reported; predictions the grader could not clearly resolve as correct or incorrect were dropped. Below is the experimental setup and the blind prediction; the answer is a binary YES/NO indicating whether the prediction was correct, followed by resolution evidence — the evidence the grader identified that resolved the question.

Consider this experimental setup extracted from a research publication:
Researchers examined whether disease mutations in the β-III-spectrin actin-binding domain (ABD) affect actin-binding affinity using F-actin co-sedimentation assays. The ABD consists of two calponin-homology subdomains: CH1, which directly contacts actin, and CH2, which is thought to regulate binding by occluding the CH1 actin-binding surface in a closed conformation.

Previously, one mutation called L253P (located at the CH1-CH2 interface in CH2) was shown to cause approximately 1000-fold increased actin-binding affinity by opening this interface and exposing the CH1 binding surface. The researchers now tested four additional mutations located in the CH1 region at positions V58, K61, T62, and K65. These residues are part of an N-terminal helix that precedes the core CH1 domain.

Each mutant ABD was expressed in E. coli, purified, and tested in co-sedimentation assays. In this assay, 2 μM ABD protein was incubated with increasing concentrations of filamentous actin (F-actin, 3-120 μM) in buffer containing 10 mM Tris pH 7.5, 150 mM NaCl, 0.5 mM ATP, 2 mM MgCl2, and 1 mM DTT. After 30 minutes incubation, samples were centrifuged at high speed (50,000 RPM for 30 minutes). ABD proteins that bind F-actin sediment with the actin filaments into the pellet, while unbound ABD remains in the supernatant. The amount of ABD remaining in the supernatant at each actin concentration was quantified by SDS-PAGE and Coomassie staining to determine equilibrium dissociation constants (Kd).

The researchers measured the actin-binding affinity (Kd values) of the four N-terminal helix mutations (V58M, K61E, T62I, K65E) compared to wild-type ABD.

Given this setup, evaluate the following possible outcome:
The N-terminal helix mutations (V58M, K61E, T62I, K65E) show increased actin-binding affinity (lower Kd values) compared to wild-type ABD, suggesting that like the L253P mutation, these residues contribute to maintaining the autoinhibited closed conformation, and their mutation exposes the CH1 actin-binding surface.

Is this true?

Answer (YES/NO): YES